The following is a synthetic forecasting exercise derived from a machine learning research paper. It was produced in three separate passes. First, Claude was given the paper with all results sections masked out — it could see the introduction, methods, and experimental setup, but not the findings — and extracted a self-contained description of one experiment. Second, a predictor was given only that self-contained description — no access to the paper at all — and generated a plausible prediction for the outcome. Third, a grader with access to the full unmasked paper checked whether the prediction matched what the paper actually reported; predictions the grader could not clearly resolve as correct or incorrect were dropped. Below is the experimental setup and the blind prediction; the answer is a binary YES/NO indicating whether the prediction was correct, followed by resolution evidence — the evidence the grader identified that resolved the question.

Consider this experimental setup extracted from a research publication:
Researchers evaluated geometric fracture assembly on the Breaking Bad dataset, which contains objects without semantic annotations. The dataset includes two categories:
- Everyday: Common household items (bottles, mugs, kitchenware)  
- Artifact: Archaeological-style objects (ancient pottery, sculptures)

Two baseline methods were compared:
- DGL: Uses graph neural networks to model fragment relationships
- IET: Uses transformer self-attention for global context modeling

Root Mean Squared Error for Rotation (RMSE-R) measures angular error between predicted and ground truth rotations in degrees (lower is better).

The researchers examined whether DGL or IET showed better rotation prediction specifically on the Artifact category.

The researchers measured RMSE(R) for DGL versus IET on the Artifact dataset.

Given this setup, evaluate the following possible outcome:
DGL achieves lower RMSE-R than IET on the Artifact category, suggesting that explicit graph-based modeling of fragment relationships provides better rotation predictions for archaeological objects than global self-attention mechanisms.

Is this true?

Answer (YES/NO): NO